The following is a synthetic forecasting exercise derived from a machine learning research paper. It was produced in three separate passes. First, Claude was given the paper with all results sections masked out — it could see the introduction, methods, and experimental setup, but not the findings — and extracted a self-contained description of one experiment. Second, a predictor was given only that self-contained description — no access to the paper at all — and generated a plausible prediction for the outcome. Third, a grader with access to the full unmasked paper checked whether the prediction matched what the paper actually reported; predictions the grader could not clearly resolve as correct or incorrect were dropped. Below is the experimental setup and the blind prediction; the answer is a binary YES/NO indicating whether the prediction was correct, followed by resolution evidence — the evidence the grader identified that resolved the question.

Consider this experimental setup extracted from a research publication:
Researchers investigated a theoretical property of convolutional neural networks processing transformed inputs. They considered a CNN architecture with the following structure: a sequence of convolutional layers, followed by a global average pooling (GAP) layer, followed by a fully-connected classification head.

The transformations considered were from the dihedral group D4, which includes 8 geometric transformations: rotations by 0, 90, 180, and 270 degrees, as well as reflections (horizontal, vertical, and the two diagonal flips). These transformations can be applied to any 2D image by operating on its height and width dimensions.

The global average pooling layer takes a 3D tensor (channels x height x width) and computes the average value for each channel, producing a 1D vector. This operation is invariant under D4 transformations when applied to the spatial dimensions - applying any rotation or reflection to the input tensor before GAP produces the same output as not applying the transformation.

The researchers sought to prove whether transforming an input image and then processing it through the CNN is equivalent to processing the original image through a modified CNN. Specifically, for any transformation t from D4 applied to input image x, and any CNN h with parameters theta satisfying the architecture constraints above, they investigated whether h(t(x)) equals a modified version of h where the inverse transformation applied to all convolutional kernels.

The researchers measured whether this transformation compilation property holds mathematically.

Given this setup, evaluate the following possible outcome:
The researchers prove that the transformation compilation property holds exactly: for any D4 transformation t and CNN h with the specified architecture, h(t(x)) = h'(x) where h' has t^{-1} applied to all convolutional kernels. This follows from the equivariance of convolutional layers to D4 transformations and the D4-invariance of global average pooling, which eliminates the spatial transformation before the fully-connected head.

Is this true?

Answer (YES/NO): YES